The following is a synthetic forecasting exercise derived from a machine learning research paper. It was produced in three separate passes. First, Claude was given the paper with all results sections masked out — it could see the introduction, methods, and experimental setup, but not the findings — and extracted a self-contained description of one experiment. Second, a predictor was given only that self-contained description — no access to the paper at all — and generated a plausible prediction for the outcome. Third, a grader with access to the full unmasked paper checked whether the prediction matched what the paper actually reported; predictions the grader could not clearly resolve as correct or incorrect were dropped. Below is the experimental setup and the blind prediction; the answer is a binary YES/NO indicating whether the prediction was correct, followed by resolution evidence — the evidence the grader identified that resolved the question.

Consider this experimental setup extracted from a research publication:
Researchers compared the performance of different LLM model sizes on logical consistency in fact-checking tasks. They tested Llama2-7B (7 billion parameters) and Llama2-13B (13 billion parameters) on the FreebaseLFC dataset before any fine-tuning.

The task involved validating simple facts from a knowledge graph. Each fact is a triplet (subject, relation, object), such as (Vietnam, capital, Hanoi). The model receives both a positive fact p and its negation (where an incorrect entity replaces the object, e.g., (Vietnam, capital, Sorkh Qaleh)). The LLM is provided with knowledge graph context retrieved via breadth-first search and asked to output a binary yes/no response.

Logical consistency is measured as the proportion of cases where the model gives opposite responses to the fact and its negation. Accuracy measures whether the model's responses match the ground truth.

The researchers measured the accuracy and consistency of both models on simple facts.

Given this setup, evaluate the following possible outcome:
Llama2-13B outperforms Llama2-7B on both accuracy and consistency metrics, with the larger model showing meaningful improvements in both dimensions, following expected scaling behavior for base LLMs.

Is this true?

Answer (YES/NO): YES